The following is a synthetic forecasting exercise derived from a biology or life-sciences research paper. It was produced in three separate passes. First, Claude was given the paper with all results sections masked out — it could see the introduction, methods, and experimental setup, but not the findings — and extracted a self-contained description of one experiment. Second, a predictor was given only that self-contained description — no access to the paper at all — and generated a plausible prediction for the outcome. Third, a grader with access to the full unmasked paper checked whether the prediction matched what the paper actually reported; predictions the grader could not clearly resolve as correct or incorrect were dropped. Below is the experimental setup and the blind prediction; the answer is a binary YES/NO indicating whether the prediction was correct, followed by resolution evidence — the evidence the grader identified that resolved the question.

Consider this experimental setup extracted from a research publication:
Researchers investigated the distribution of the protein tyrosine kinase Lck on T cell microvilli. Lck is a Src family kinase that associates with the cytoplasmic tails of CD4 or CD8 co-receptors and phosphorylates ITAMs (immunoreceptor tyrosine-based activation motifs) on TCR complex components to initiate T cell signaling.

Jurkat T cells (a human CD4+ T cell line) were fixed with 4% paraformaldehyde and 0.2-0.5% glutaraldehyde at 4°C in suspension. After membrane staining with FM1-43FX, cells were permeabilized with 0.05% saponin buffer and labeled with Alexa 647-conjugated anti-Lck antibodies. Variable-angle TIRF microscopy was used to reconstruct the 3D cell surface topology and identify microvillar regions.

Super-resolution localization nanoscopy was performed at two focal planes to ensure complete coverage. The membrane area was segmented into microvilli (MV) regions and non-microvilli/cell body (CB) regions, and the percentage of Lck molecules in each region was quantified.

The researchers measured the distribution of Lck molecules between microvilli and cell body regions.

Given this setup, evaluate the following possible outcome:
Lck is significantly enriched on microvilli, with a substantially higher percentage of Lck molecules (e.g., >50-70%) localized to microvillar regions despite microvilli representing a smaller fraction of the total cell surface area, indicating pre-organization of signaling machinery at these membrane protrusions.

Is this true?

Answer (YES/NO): YES